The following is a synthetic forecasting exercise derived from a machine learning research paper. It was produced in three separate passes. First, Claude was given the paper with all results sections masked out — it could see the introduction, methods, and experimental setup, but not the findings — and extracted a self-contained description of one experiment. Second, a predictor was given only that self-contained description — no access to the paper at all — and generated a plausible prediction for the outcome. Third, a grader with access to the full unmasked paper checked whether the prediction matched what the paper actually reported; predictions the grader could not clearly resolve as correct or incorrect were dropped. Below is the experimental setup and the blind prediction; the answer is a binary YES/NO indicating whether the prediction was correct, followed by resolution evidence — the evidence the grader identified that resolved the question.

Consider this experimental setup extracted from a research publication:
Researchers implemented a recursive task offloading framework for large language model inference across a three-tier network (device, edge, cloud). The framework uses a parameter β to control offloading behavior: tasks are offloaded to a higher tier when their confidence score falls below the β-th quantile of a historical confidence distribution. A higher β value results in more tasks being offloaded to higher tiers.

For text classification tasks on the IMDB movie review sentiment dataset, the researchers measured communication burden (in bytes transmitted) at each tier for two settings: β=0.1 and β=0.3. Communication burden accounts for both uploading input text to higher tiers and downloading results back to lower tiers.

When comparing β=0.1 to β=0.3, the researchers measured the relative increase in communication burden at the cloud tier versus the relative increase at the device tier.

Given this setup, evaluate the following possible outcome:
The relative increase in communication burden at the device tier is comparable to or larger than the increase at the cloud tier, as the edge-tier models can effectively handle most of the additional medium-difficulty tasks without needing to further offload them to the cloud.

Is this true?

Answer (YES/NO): NO